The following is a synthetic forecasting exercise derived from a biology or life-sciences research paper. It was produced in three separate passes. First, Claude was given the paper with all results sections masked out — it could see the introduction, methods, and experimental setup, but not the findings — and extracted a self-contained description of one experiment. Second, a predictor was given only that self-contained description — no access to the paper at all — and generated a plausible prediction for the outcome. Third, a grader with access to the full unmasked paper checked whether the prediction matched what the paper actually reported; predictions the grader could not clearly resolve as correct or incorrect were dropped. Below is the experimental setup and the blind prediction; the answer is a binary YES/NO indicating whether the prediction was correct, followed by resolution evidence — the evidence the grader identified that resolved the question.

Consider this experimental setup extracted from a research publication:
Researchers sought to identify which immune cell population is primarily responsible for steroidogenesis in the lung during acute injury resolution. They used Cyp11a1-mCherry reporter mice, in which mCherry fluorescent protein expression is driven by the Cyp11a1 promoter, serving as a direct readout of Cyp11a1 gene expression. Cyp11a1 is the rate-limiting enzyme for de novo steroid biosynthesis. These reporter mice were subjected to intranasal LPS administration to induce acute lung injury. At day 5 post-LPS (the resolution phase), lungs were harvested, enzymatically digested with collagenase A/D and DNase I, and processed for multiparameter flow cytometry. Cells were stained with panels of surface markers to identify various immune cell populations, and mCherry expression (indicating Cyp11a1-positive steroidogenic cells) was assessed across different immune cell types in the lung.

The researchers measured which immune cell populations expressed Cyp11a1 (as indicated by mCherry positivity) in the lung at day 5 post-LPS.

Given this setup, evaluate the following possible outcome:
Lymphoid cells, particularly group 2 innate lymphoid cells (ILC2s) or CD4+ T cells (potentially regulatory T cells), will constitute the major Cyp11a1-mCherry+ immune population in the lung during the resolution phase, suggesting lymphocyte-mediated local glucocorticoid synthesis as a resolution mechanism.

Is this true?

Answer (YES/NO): NO